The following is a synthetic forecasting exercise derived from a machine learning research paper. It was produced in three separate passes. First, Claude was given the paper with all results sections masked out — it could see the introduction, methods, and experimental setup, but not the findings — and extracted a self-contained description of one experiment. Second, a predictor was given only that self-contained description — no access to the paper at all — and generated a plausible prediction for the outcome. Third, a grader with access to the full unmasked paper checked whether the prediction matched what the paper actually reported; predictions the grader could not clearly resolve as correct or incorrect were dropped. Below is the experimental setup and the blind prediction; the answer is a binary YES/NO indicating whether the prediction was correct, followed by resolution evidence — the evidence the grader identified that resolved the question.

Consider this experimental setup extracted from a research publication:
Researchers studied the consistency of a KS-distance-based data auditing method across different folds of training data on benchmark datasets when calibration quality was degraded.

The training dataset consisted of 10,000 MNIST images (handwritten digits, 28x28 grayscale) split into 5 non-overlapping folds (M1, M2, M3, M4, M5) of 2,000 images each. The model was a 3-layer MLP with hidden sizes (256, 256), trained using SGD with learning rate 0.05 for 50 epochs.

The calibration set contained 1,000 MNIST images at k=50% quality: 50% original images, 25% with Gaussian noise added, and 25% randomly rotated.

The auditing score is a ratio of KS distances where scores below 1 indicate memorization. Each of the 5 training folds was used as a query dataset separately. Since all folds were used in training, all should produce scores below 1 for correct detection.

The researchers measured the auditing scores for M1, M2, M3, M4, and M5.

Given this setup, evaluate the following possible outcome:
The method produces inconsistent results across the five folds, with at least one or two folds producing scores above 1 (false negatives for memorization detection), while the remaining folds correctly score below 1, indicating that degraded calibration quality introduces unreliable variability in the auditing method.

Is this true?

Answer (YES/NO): NO